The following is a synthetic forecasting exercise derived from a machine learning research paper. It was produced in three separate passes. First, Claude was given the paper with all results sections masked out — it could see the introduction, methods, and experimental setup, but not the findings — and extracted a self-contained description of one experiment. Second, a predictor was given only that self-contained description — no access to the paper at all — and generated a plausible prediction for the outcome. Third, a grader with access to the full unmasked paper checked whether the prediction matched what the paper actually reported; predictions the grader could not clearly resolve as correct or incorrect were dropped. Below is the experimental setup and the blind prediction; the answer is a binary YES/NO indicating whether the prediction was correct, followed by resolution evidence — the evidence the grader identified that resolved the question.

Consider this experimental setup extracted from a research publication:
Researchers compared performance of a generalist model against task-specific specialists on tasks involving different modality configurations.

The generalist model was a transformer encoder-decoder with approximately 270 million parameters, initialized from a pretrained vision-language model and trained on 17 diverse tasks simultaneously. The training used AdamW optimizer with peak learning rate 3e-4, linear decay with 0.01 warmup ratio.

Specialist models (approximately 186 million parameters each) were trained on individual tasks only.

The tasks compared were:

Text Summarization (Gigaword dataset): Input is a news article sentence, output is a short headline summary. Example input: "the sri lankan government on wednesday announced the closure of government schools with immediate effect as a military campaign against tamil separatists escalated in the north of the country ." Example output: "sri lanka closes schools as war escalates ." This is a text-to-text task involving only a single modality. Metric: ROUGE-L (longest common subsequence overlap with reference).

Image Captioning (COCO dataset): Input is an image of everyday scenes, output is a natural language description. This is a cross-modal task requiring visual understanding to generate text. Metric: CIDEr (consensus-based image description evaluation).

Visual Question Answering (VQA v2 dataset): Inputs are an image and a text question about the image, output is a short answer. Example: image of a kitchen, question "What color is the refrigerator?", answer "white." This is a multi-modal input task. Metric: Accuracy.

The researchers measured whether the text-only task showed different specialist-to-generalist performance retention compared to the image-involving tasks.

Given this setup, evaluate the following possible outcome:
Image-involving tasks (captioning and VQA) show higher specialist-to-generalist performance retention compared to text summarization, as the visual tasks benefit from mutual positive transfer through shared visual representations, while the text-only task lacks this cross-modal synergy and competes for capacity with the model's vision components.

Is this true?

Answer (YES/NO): NO